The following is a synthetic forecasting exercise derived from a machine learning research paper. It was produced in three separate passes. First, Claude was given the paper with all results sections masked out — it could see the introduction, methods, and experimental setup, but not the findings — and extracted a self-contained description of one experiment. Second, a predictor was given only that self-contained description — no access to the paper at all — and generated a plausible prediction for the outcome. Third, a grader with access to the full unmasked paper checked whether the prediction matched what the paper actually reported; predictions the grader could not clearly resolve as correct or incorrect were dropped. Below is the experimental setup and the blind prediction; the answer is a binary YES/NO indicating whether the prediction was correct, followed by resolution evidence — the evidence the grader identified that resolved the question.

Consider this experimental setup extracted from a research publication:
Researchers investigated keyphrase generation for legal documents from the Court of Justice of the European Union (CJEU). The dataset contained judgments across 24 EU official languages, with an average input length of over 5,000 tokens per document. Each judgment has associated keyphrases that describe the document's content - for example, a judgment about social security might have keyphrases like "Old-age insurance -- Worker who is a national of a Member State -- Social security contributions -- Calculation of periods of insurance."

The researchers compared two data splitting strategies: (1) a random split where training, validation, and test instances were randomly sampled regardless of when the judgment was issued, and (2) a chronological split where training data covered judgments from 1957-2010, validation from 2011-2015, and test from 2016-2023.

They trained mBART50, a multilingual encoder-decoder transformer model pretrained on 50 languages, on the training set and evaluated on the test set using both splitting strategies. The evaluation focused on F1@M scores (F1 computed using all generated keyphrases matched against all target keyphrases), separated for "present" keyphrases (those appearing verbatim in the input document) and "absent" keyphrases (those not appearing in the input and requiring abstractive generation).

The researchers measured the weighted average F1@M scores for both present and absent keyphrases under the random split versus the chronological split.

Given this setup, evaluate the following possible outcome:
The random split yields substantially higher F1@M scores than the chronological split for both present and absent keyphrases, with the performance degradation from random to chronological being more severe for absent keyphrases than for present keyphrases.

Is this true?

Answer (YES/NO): NO